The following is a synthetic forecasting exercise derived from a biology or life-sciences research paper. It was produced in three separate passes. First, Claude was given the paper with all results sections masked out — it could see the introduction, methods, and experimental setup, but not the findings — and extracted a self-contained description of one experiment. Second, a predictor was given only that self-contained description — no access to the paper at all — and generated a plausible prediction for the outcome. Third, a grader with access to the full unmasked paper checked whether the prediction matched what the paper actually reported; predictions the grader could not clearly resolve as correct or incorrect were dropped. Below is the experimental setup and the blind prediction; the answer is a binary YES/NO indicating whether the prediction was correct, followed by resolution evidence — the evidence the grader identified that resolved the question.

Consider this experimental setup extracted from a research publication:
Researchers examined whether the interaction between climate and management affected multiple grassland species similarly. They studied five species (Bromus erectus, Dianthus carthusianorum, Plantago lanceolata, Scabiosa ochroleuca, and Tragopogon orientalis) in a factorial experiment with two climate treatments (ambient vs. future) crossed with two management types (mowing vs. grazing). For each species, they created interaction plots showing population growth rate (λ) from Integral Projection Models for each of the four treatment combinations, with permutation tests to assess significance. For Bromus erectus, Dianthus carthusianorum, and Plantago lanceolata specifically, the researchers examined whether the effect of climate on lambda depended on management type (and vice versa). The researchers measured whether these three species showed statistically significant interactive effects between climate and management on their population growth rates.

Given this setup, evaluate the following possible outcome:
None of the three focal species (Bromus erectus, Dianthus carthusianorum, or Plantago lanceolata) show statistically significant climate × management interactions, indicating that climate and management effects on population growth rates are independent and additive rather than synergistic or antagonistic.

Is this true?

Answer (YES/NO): YES